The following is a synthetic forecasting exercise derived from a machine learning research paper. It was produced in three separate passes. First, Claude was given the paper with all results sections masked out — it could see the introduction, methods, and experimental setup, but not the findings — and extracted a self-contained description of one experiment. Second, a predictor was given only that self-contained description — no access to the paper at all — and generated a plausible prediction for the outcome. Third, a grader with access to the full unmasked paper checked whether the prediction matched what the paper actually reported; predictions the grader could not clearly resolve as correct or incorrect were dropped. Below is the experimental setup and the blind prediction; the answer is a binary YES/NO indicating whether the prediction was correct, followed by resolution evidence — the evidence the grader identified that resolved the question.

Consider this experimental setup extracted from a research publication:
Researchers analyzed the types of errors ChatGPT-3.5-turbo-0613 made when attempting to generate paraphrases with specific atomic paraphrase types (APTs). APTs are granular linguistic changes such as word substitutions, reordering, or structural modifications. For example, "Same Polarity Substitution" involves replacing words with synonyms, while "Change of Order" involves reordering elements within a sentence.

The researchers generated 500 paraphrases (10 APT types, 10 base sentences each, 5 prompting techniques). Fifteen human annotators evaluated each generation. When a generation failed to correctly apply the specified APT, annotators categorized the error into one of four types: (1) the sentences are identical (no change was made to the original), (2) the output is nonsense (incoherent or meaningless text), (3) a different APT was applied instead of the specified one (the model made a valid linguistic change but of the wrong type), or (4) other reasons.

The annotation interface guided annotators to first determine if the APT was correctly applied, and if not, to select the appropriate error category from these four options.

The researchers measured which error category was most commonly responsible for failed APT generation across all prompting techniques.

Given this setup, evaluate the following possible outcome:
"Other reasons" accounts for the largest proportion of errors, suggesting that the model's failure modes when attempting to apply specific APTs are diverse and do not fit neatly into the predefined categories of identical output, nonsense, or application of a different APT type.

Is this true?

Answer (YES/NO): NO